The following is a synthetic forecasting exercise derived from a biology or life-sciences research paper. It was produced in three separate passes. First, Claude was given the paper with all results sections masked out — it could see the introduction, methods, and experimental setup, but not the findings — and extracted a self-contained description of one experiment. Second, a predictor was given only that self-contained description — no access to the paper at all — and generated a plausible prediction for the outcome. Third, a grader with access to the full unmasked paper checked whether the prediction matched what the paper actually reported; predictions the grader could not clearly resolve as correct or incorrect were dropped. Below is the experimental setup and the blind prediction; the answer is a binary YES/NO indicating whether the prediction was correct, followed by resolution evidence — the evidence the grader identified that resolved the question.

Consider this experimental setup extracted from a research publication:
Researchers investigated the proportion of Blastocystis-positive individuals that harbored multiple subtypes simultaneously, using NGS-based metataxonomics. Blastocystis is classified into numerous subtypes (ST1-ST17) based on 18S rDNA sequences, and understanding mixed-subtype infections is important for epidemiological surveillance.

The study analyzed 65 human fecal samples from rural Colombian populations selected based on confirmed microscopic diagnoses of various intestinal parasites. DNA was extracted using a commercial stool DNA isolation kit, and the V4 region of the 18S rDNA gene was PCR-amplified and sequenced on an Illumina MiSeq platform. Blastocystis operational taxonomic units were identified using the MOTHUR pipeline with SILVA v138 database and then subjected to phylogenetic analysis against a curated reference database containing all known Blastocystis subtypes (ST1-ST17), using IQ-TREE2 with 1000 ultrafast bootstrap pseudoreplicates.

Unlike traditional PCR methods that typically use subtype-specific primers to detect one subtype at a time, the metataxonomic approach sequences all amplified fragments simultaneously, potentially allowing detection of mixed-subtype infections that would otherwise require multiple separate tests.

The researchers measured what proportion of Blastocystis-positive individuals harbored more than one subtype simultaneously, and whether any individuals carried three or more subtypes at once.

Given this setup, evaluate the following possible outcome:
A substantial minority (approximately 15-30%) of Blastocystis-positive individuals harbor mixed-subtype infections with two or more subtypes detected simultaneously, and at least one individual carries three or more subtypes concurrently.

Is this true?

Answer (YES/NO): YES